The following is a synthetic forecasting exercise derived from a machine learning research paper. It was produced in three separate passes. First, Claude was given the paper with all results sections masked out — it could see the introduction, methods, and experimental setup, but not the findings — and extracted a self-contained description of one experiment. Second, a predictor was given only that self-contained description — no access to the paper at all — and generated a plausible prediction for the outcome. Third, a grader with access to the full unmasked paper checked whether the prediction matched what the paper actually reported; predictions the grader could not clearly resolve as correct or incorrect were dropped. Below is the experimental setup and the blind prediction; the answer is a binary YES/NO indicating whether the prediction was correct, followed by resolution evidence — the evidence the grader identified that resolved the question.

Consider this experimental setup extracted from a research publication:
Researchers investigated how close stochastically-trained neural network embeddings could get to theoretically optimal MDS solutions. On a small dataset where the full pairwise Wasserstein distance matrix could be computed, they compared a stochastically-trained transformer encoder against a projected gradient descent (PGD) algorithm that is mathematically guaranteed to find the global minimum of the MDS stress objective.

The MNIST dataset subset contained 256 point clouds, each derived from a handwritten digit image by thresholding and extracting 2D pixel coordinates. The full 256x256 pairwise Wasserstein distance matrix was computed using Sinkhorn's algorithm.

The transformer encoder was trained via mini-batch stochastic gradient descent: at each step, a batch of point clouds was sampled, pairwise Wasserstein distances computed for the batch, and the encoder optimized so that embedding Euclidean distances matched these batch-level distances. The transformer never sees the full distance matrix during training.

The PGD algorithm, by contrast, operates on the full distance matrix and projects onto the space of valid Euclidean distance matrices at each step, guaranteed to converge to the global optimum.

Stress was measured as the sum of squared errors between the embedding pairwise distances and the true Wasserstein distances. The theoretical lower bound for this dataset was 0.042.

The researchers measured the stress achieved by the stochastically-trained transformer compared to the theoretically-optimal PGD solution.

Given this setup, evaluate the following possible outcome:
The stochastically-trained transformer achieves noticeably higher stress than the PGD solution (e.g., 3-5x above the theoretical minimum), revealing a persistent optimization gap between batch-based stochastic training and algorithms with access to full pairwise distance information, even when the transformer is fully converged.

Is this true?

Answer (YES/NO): NO